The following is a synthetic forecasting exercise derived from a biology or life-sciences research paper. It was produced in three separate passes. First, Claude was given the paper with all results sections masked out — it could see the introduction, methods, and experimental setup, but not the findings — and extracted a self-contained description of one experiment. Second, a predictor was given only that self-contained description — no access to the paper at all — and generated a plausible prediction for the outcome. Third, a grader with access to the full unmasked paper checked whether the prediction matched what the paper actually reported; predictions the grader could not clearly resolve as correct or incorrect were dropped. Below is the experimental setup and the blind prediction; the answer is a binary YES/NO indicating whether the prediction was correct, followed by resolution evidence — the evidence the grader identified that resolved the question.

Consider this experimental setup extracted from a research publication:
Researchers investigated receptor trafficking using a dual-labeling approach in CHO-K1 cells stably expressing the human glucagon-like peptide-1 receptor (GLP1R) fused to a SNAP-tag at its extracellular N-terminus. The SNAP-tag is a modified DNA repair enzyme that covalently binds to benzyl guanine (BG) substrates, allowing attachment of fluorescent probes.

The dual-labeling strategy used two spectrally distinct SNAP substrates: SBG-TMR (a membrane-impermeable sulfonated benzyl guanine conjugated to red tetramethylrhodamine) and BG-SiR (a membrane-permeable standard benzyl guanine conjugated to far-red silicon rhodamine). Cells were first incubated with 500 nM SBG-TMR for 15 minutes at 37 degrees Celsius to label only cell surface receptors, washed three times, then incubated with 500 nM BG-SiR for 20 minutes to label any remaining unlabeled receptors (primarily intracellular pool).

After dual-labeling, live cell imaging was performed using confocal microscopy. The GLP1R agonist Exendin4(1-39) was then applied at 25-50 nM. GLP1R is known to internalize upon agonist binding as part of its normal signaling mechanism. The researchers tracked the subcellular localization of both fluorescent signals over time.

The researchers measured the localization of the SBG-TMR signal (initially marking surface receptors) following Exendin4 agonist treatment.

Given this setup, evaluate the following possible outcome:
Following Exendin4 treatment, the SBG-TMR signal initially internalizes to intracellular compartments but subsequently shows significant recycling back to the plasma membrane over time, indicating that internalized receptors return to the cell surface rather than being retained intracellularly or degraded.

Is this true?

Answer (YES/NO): NO